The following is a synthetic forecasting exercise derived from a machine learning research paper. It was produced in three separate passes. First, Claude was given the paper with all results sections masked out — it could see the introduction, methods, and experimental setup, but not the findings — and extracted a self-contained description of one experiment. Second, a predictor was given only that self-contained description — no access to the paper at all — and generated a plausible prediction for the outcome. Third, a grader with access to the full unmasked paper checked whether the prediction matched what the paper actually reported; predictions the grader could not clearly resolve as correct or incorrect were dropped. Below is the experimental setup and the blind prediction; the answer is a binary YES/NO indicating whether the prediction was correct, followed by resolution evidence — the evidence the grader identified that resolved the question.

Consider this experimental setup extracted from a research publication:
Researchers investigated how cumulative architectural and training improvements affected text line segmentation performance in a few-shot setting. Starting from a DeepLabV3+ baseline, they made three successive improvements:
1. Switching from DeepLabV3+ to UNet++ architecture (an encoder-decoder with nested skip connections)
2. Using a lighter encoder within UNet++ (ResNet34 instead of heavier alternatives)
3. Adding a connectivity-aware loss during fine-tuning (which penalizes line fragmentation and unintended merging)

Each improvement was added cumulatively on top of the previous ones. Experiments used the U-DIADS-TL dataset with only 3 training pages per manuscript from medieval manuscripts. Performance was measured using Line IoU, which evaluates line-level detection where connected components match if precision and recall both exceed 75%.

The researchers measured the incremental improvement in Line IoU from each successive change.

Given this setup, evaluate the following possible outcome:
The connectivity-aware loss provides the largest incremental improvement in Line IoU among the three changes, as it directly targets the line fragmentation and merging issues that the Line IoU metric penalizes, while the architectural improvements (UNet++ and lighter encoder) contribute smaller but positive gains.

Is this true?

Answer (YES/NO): NO